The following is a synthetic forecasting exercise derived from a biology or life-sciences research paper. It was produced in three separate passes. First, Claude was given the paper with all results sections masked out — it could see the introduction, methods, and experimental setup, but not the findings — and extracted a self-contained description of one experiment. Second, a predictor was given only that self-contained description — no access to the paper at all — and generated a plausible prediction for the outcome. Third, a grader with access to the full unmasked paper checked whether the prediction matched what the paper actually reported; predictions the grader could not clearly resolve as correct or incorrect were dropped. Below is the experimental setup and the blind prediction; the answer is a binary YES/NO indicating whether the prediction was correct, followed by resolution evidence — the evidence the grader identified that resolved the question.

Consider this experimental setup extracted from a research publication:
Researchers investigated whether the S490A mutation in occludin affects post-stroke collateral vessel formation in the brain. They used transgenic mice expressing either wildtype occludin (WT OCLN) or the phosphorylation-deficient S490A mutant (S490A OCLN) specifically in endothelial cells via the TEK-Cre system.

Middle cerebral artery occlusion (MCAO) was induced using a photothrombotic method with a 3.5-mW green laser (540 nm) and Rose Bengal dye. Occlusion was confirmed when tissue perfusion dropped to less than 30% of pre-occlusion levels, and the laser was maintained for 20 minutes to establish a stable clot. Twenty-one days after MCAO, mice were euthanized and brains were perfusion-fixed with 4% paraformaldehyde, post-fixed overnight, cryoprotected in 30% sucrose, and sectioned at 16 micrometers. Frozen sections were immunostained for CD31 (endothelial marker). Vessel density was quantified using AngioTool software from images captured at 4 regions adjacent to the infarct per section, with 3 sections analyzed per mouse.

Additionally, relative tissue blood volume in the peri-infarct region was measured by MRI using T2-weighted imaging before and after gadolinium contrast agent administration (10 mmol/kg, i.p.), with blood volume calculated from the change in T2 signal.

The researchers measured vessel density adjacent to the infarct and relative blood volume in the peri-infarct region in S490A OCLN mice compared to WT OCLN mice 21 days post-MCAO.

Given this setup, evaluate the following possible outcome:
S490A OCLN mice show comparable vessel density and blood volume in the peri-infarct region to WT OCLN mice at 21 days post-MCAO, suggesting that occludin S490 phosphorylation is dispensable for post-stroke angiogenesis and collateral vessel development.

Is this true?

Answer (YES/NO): NO